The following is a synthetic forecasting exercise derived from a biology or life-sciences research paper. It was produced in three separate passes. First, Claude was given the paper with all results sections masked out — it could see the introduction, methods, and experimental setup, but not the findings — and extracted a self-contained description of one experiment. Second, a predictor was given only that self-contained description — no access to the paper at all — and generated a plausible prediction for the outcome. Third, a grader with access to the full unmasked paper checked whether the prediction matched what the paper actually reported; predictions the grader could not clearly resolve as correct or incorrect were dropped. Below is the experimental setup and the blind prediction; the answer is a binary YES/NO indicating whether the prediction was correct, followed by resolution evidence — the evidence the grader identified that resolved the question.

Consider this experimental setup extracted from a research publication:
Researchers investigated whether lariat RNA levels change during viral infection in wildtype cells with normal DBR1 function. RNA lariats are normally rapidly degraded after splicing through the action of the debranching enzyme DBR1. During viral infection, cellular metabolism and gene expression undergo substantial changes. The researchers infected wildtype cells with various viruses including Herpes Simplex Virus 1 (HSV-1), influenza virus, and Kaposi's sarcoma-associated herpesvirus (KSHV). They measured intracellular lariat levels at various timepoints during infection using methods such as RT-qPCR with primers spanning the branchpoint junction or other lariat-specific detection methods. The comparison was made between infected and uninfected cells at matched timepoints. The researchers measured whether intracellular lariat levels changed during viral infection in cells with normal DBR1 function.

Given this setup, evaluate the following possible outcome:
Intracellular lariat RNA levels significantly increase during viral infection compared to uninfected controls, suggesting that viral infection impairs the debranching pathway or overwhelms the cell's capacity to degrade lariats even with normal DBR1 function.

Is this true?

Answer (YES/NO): YES